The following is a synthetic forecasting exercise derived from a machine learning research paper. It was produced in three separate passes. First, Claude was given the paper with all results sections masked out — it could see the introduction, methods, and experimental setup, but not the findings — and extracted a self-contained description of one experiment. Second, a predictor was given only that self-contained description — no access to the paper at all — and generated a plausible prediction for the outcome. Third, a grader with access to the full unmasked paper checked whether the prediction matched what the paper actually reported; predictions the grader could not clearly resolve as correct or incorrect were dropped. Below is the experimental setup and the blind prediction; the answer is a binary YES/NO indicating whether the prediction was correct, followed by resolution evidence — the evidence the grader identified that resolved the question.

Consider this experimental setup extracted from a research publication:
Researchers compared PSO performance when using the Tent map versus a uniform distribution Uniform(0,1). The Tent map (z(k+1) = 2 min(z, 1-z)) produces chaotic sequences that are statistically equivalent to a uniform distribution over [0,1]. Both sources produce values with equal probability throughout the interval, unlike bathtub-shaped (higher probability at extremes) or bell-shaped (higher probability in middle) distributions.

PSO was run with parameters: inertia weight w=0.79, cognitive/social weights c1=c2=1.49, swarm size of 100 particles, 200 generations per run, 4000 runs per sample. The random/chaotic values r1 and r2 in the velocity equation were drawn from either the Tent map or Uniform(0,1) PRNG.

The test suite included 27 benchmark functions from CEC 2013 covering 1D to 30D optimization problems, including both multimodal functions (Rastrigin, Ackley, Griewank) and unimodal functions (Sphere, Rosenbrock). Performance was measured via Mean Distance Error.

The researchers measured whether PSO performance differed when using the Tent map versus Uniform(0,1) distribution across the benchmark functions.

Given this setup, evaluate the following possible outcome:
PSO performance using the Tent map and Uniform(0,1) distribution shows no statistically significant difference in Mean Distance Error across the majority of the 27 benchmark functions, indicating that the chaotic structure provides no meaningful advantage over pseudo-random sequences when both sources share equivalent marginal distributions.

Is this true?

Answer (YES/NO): YES